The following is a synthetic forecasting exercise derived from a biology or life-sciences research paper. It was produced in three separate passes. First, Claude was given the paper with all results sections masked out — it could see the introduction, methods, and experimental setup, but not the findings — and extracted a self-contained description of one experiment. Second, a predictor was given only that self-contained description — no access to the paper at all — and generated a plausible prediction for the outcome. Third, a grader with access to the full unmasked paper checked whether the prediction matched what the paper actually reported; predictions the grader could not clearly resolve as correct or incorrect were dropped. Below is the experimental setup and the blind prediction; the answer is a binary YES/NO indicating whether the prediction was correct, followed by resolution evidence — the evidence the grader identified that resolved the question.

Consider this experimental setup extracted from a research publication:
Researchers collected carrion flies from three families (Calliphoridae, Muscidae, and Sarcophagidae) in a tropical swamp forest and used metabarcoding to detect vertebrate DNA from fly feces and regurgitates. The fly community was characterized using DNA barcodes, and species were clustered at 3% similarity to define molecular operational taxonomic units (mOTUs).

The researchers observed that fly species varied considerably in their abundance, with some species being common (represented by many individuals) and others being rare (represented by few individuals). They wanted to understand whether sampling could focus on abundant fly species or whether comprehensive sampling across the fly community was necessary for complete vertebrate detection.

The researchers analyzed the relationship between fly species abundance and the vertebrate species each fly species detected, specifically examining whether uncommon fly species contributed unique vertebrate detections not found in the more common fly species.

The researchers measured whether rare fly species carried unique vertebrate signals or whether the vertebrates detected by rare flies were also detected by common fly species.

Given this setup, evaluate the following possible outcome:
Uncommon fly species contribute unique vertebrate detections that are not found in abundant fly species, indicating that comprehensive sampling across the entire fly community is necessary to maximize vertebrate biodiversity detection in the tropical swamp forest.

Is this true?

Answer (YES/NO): YES